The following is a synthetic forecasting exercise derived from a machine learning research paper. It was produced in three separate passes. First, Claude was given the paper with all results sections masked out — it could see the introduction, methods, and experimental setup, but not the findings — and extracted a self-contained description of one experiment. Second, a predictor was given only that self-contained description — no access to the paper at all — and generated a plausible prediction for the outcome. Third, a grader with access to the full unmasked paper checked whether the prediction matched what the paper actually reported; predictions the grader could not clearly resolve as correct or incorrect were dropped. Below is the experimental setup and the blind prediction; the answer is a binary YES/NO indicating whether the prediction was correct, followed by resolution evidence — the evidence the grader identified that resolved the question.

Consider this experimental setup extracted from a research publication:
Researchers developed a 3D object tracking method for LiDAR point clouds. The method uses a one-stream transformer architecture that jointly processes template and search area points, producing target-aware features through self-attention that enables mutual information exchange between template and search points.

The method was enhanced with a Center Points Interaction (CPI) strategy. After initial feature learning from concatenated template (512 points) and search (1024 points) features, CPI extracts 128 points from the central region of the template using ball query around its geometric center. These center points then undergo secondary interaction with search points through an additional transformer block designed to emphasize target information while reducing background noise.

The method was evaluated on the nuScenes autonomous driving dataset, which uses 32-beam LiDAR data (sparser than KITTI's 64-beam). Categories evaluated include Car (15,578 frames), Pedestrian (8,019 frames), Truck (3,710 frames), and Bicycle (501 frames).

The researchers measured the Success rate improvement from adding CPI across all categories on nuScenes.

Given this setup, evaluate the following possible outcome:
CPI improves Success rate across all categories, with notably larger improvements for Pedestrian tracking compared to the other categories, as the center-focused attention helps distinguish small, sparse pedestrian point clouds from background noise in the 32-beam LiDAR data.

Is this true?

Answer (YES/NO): YES